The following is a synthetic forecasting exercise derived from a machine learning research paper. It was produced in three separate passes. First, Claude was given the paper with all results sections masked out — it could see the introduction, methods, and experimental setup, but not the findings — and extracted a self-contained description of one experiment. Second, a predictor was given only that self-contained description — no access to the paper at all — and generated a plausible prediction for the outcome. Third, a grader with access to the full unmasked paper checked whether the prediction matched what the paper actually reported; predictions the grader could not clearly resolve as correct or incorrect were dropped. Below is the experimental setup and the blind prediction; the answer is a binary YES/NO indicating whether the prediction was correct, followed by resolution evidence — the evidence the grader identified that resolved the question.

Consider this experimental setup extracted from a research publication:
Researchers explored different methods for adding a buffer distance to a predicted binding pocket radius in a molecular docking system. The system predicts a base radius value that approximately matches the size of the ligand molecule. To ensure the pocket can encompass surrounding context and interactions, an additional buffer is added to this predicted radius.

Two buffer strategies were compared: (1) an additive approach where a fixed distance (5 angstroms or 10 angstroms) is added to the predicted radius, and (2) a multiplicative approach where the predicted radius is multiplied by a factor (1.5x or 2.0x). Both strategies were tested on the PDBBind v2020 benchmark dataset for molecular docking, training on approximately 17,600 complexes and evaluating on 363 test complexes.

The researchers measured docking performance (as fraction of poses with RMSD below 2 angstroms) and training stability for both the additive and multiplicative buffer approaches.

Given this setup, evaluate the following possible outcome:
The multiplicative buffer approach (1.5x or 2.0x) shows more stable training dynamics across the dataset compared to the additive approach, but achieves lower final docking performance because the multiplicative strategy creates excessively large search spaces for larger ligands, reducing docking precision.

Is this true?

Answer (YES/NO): NO